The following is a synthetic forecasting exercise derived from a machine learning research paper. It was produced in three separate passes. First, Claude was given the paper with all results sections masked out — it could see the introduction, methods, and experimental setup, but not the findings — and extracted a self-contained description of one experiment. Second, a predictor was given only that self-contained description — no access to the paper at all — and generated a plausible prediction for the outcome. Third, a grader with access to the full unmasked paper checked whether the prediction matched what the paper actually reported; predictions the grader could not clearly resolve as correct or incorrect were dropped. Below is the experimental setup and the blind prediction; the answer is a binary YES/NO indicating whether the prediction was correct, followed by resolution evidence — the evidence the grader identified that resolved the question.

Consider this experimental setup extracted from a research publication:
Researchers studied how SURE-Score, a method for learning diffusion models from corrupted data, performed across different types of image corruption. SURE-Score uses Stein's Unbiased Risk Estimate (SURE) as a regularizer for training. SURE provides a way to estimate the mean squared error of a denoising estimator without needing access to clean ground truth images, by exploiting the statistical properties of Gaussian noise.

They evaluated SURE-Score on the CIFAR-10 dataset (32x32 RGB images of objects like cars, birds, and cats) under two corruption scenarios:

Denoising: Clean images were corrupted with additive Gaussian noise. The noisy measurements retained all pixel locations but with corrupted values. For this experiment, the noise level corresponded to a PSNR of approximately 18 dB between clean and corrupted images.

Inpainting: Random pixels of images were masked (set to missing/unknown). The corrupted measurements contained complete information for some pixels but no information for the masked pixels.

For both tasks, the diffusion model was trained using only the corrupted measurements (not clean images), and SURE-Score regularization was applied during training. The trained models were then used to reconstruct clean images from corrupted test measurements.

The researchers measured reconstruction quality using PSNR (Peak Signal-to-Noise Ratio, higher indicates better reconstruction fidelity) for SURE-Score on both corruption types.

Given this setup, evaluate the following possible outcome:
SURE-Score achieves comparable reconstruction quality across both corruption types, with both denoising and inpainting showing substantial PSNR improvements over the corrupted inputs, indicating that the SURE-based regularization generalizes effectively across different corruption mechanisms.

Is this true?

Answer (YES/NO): NO